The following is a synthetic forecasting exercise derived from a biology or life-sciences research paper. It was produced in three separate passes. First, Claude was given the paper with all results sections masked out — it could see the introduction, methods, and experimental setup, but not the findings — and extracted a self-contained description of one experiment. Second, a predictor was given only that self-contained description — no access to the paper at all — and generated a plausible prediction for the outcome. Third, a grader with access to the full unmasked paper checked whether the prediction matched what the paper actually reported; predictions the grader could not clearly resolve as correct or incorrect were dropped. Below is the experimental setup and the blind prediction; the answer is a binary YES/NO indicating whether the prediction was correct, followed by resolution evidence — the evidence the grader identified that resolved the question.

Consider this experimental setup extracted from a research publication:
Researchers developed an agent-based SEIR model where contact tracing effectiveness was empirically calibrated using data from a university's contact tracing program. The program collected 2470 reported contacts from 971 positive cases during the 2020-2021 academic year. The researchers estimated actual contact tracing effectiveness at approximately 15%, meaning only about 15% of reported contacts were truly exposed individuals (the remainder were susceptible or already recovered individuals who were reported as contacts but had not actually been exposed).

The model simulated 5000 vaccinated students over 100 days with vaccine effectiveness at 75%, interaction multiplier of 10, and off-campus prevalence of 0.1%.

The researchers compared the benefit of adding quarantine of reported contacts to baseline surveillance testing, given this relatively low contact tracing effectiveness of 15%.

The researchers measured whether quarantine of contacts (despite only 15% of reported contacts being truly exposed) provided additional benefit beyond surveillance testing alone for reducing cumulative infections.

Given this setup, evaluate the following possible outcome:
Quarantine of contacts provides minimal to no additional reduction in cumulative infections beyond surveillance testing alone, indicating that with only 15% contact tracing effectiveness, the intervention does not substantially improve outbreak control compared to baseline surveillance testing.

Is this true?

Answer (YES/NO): YES